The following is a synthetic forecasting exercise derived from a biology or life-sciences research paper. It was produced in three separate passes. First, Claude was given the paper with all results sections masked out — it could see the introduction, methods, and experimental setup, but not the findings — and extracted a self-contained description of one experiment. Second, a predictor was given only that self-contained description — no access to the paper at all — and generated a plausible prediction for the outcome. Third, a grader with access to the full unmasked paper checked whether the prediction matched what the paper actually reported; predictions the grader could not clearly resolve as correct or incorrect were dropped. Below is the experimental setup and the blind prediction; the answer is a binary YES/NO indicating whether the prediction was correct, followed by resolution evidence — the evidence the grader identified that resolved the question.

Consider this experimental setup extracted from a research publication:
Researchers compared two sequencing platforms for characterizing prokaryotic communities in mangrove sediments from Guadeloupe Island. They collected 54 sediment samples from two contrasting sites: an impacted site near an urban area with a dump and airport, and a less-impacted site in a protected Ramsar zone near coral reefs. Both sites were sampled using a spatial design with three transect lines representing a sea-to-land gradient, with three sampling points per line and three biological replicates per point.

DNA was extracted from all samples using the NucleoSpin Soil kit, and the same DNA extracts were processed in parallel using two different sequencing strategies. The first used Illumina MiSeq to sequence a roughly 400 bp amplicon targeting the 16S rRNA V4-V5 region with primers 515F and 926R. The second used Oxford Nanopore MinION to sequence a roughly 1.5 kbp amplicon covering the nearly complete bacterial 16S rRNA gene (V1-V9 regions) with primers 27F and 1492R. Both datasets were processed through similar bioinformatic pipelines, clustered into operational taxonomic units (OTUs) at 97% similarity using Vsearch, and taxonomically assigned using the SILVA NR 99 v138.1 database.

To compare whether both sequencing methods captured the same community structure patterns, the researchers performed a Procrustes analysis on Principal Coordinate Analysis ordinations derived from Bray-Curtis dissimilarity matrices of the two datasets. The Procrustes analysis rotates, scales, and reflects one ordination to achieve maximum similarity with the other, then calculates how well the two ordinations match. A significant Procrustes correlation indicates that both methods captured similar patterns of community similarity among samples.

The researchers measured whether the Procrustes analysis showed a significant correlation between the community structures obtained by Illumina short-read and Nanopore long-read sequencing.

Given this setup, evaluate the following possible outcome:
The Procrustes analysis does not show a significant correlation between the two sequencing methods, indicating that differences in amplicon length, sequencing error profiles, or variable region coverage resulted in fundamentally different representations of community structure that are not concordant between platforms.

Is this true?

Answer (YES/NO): NO